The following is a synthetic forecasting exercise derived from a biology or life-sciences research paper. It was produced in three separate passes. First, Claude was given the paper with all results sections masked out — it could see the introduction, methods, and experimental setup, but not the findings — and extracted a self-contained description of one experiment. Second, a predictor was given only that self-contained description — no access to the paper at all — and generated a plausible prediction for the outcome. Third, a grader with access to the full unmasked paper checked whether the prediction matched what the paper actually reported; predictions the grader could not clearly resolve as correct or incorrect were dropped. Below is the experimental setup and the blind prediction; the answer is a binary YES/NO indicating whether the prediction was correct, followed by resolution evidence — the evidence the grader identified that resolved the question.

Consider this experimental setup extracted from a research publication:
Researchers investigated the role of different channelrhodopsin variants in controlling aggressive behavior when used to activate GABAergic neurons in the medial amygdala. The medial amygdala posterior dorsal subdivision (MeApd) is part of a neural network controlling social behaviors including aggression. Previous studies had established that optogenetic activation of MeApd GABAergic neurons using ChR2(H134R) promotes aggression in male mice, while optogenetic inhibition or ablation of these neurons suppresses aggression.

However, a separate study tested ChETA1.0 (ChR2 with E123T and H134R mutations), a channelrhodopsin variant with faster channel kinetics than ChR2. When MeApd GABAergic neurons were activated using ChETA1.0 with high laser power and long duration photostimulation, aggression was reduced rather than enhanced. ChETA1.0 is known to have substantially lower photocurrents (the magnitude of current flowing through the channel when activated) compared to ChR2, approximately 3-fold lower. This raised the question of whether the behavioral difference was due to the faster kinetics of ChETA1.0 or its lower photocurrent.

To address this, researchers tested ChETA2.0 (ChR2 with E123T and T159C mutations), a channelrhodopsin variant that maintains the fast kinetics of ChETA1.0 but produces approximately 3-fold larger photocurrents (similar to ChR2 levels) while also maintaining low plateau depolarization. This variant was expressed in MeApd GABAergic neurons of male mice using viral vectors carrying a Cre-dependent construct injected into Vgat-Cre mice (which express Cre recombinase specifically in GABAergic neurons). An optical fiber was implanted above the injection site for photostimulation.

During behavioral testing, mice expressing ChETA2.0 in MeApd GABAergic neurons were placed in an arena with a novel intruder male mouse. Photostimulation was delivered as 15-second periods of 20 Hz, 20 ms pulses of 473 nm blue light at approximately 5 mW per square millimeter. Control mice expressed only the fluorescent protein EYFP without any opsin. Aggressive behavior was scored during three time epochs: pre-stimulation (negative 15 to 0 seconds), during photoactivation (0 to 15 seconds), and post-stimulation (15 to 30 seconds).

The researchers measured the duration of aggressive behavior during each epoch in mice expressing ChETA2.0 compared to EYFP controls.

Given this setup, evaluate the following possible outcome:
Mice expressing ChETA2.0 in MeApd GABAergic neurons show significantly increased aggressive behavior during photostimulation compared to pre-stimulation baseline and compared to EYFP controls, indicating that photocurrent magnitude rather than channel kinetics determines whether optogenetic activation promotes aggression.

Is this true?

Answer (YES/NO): YES